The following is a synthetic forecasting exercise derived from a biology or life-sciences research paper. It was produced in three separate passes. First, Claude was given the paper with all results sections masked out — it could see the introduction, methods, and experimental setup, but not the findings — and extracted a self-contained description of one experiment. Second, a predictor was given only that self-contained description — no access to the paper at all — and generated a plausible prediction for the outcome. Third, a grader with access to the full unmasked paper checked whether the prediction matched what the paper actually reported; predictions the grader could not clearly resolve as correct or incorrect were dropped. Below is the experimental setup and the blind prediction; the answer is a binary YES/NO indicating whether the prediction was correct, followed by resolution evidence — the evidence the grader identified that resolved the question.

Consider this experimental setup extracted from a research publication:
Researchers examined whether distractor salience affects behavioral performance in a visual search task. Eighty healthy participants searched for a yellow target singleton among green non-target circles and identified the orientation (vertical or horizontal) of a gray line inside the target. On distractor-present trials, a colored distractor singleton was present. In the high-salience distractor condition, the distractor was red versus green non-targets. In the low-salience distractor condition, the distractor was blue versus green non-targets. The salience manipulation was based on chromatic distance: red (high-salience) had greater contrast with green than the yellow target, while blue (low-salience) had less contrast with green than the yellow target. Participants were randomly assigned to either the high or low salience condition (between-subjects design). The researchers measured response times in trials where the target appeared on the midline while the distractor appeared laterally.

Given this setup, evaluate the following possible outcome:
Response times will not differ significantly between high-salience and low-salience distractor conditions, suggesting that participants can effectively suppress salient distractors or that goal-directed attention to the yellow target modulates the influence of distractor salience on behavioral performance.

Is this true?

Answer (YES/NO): NO